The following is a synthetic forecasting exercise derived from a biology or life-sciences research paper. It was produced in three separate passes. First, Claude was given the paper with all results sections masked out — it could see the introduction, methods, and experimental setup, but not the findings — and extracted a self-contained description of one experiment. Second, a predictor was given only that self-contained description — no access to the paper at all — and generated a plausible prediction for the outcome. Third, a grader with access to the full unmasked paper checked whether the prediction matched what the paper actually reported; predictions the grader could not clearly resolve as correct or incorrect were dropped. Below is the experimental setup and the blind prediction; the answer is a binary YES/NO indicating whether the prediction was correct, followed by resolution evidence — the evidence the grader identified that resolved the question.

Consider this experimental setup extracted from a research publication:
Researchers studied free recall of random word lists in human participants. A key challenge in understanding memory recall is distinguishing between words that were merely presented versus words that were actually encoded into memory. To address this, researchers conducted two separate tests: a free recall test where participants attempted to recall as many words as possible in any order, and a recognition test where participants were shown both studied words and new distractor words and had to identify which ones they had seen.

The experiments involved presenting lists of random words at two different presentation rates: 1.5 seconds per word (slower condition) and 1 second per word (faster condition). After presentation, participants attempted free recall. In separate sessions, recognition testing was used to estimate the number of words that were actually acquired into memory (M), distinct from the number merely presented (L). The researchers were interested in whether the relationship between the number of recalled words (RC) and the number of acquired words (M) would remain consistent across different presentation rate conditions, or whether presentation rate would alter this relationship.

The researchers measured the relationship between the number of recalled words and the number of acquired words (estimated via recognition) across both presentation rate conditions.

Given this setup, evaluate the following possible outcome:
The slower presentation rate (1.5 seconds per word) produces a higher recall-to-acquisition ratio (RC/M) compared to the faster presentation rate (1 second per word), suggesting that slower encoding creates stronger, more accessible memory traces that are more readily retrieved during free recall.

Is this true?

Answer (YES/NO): NO